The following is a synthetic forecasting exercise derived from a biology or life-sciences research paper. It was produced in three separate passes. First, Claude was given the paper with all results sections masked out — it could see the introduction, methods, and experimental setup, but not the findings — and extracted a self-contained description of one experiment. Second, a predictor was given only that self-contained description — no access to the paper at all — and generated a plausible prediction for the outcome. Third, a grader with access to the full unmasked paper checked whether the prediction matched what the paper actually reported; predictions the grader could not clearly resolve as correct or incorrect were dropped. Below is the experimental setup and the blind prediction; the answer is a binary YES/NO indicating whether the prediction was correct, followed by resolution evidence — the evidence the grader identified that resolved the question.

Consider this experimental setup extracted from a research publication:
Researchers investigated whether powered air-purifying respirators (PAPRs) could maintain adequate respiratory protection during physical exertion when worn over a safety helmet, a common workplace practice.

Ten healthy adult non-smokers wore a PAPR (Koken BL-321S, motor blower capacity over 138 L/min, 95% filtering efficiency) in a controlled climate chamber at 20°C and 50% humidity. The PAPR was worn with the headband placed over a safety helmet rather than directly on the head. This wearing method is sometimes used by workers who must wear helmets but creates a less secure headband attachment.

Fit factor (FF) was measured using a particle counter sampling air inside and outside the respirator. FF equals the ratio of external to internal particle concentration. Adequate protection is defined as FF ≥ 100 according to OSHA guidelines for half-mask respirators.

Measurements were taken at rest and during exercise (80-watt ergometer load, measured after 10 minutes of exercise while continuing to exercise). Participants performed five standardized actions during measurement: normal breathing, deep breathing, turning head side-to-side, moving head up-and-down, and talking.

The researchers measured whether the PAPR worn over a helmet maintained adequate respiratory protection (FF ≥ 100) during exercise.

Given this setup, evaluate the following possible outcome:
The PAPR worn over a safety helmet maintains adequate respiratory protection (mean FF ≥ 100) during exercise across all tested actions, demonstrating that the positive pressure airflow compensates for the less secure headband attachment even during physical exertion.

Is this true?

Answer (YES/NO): YES